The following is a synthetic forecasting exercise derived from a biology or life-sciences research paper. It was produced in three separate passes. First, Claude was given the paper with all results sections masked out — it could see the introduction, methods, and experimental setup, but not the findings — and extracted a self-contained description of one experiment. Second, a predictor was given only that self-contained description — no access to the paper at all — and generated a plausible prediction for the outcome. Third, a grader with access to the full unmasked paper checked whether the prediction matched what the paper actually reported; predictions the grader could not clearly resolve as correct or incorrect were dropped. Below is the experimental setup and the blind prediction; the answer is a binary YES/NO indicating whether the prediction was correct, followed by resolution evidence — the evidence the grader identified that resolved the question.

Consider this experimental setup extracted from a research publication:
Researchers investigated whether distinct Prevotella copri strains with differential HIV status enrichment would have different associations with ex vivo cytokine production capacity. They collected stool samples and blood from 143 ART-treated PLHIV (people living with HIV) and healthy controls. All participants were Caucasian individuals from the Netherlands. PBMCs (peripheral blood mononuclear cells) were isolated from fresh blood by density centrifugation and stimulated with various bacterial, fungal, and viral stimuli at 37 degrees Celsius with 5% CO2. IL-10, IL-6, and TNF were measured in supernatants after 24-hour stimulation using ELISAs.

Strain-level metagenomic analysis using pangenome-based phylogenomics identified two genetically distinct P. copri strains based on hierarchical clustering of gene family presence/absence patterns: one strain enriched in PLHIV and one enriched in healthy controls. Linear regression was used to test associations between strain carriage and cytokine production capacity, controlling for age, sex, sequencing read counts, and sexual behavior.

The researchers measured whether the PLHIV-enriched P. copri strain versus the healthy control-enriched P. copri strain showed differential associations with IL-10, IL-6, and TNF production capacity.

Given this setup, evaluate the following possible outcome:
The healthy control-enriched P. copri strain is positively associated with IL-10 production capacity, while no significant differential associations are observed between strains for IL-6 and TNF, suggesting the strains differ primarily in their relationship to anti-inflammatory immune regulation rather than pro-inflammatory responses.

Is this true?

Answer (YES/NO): NO